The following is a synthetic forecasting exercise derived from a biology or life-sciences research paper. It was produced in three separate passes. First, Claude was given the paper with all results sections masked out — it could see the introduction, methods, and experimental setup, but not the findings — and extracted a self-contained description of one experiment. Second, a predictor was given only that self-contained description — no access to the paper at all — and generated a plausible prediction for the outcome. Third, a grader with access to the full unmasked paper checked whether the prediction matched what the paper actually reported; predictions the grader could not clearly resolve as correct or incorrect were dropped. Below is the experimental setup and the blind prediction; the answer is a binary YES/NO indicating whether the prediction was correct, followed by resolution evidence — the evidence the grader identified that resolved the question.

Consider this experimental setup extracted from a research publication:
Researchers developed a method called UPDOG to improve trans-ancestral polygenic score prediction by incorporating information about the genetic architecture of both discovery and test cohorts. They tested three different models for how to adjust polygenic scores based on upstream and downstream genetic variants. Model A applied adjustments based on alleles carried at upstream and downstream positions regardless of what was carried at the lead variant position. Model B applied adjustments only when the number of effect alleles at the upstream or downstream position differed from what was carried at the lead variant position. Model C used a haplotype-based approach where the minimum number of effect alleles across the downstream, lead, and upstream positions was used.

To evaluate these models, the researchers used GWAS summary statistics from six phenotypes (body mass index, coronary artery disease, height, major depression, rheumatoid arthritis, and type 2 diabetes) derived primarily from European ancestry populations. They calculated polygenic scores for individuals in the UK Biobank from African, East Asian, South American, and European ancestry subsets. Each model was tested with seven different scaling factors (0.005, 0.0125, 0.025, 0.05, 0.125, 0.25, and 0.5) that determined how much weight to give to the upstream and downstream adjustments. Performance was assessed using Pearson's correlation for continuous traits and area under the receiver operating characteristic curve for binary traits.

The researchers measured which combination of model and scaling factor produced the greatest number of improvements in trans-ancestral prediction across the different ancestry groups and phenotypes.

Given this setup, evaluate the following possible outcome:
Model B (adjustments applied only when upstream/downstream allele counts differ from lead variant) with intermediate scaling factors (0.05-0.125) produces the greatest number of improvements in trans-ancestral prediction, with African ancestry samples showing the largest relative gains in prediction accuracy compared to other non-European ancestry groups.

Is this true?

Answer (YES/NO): NO